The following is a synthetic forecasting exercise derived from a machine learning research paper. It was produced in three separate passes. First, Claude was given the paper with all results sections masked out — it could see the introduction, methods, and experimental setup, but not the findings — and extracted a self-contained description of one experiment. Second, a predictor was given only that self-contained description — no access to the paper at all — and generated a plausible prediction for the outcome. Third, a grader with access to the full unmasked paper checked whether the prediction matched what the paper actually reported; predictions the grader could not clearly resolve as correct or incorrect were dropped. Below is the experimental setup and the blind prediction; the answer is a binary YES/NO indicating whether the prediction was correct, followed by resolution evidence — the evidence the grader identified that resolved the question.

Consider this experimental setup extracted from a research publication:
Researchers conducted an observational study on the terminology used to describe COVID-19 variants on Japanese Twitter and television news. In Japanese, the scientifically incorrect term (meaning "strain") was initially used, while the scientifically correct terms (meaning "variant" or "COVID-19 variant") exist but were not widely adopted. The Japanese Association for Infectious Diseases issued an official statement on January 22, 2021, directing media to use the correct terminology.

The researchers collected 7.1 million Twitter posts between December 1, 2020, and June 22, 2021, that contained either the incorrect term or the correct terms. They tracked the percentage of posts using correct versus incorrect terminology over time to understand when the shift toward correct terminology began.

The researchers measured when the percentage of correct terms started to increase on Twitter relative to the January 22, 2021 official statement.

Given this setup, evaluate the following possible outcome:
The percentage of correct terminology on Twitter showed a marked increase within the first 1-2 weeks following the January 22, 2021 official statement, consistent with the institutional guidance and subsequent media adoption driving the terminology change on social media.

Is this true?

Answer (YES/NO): NO